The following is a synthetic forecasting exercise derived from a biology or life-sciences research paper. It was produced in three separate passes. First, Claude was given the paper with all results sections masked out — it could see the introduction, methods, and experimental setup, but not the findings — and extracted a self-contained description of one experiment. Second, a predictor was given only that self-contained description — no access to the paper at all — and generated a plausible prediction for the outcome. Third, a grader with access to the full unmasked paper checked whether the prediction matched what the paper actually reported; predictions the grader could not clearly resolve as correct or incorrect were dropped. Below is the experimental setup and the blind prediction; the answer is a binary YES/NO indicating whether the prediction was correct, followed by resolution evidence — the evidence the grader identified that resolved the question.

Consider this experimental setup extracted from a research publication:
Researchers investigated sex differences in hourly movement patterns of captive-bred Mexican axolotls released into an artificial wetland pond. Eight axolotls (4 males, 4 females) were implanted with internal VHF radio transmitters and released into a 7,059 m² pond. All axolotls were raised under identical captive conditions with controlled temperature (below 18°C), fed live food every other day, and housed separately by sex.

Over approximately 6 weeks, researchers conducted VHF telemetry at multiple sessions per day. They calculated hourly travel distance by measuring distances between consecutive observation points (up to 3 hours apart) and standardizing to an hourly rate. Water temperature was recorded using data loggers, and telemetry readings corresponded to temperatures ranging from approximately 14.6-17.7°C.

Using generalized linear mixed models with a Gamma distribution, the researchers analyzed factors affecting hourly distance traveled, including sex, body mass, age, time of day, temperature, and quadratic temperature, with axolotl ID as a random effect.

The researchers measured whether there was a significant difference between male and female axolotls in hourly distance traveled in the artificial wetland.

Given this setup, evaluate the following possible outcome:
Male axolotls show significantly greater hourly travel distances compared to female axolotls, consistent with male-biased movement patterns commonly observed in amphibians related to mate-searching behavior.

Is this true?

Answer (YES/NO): NO